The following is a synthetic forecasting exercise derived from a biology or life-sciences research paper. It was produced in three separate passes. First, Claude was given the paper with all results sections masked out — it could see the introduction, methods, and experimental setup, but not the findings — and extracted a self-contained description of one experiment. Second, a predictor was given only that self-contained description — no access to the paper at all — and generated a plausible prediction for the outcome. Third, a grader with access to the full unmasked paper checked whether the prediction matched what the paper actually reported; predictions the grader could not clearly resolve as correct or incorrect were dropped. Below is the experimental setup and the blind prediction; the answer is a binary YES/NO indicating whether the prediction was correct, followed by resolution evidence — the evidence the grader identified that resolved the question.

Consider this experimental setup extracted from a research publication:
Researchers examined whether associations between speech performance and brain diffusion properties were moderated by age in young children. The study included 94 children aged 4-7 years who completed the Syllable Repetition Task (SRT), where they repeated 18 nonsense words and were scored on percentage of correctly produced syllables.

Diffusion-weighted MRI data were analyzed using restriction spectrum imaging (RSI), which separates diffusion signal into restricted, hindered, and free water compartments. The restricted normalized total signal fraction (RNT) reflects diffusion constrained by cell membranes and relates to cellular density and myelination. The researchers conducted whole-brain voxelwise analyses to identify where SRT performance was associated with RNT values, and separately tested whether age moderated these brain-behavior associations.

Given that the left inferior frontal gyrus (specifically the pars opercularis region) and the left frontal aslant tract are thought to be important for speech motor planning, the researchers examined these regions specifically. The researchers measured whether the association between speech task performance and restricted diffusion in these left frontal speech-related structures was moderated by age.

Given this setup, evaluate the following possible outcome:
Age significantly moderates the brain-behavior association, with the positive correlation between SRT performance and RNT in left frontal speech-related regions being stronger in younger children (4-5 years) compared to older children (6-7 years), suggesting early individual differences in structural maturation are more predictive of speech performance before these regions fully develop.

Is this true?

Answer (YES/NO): NO